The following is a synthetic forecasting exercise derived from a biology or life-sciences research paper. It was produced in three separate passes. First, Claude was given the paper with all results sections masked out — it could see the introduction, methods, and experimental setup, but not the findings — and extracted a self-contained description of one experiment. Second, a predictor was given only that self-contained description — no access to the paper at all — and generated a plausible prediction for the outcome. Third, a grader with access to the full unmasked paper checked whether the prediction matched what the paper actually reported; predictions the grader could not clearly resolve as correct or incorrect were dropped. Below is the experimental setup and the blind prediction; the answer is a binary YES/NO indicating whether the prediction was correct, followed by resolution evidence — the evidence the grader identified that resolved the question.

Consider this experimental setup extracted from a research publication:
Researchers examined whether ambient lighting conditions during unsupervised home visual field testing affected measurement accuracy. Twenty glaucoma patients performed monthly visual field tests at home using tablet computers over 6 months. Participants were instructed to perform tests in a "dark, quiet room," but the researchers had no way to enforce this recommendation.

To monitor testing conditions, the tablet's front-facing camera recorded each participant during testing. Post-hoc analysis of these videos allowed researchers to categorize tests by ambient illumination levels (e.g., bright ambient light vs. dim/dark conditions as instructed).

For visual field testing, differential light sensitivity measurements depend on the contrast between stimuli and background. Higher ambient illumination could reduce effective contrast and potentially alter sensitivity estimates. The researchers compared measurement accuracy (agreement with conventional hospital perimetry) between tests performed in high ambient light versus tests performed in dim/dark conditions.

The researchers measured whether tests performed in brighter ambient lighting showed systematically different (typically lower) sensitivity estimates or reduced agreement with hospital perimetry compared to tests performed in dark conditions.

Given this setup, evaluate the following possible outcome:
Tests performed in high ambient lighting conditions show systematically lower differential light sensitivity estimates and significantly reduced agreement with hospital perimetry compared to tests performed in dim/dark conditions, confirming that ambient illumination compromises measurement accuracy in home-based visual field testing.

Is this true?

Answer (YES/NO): NO